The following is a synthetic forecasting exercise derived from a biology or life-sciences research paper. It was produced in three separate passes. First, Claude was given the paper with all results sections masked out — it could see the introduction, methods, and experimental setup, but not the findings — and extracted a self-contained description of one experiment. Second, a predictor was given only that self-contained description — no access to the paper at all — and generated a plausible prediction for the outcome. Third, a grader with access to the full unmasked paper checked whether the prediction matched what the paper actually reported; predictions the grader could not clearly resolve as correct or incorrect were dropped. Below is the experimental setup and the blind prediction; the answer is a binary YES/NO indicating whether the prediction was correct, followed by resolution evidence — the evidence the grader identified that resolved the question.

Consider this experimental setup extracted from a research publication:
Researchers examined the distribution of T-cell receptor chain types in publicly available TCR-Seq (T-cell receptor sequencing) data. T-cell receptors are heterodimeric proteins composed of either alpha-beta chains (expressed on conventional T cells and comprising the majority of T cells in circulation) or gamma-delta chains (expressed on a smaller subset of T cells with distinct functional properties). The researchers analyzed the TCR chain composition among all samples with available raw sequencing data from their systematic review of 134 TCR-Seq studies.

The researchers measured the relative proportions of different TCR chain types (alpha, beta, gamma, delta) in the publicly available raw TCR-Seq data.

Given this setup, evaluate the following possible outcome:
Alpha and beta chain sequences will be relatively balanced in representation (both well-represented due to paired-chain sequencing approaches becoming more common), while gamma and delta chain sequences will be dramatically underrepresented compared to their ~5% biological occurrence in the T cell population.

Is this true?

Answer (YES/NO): NO